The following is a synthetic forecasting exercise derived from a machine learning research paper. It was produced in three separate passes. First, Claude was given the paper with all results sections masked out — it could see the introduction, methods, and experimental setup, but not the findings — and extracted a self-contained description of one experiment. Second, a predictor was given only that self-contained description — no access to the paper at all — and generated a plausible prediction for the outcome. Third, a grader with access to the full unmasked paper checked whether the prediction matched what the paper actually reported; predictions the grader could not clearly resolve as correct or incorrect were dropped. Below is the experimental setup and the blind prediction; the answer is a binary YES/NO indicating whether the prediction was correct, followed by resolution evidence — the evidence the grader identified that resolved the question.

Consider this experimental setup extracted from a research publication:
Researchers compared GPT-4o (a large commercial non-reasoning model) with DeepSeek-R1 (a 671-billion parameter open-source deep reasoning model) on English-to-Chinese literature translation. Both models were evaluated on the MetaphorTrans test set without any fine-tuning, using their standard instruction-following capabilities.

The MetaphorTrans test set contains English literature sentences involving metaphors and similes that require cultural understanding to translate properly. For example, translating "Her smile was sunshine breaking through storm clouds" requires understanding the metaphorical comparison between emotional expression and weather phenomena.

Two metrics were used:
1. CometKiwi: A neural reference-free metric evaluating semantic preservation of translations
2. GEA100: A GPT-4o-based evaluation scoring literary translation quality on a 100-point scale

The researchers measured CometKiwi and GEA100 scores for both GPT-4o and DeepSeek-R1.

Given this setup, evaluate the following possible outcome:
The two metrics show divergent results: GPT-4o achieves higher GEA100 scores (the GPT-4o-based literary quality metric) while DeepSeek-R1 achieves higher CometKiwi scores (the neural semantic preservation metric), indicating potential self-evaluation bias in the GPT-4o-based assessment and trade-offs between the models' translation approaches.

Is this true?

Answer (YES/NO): NO